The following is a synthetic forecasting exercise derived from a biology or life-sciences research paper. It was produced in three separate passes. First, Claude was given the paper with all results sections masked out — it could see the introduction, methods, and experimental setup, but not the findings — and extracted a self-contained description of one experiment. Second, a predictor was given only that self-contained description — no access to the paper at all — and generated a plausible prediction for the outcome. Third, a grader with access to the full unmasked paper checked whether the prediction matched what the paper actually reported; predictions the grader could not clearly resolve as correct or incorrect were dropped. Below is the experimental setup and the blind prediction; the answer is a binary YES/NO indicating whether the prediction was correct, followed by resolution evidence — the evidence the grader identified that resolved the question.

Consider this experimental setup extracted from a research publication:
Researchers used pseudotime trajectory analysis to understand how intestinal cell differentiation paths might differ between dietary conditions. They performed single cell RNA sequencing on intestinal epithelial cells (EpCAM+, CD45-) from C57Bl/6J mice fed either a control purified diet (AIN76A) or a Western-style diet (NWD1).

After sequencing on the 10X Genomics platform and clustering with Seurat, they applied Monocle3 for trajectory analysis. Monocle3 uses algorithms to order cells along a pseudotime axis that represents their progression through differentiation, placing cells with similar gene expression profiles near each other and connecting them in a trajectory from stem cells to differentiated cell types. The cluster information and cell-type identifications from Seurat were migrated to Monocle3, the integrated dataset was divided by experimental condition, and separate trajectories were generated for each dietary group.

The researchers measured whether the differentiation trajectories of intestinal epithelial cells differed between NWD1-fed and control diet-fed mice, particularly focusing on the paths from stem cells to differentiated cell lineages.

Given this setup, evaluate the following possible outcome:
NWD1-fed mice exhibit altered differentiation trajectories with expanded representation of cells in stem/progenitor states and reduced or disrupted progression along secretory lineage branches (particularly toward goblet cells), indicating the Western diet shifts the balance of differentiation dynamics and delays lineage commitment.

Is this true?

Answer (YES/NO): NO